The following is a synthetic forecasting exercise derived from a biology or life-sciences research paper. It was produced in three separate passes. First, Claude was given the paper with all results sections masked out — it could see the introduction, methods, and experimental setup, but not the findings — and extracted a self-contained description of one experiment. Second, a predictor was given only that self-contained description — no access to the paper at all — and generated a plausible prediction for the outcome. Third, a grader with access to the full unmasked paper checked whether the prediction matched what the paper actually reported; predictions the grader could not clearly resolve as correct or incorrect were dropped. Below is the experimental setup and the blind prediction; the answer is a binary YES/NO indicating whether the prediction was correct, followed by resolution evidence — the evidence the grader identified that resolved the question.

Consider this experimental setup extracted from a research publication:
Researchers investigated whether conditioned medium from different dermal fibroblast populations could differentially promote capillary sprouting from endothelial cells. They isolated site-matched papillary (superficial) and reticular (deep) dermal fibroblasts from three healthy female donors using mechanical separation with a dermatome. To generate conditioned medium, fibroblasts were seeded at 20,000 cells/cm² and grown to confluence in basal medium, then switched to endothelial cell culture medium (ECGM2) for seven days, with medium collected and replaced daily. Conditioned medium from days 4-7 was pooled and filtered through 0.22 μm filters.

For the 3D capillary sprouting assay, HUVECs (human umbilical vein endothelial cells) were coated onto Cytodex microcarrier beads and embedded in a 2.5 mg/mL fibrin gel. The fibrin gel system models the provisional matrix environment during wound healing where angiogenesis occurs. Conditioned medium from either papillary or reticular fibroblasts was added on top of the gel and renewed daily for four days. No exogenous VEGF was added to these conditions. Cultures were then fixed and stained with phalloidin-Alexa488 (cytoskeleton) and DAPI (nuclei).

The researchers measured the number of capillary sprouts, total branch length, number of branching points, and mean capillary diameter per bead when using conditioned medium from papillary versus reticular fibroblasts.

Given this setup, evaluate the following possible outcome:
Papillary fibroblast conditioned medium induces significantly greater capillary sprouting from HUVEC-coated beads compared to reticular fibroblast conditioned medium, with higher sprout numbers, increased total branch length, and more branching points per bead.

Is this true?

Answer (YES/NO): YES